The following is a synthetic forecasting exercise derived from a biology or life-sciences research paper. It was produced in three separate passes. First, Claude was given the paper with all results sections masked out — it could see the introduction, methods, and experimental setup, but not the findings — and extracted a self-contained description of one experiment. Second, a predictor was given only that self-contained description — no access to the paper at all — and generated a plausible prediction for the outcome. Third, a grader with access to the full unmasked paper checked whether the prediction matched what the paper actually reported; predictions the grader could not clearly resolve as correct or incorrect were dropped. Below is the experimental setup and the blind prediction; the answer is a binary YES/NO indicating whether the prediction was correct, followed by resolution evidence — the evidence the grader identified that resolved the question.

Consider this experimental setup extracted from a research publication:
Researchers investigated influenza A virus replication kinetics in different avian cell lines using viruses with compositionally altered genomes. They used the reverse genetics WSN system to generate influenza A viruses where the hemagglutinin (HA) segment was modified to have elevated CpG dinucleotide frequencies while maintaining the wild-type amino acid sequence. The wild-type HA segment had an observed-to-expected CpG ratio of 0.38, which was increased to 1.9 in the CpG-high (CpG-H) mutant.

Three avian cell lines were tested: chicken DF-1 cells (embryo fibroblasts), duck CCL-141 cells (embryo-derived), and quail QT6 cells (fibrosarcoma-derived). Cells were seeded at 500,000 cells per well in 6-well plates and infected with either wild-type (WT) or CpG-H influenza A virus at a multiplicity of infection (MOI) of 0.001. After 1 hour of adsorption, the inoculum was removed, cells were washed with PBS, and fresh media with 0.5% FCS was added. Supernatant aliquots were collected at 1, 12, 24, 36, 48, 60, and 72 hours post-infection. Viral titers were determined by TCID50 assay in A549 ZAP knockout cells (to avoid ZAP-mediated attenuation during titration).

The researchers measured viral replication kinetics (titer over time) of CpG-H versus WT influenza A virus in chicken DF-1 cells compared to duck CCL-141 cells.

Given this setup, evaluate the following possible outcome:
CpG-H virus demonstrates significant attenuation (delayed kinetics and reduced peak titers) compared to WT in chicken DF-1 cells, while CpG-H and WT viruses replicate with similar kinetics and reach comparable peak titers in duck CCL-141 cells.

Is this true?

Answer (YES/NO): NO